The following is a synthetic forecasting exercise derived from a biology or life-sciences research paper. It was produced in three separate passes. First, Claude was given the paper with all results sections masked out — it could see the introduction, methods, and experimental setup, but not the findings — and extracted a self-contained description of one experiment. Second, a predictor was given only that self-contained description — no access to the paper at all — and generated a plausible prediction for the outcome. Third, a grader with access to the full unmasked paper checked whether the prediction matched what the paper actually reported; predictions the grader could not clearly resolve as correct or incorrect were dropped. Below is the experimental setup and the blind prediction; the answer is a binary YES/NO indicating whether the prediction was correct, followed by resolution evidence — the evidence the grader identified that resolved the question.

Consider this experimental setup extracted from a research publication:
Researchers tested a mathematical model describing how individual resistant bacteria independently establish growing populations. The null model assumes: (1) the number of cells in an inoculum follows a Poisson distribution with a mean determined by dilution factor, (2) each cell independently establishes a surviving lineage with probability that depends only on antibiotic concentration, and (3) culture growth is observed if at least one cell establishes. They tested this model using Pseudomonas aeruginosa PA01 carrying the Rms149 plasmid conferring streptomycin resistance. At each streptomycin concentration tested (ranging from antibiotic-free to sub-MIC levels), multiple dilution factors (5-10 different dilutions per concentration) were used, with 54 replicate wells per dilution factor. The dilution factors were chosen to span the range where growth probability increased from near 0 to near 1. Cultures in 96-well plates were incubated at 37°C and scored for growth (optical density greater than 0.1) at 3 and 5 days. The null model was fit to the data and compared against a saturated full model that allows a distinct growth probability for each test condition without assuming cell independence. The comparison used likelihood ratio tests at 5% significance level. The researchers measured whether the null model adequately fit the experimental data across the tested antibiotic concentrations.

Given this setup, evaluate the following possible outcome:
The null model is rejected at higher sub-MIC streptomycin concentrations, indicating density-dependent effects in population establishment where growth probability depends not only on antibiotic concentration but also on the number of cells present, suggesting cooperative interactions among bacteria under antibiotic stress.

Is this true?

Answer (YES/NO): NO